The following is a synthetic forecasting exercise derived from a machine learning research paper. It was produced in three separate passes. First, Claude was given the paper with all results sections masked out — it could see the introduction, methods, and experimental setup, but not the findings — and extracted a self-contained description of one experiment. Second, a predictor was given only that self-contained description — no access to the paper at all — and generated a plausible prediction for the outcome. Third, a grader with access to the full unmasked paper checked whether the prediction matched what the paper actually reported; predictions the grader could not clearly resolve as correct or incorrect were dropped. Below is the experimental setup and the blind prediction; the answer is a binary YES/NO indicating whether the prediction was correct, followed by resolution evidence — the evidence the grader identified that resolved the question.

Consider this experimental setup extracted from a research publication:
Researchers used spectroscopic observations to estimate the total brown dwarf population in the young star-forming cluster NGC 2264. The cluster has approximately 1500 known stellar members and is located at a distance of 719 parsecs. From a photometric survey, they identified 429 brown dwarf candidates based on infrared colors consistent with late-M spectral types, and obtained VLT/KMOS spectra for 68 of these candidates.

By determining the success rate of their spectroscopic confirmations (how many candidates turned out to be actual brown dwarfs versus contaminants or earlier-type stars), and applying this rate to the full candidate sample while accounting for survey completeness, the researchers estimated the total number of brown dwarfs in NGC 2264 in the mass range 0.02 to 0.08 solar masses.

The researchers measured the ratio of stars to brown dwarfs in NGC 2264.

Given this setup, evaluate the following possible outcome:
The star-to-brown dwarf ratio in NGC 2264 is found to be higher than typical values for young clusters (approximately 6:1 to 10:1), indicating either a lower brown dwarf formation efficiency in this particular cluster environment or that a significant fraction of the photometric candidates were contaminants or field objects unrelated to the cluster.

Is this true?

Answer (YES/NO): NO